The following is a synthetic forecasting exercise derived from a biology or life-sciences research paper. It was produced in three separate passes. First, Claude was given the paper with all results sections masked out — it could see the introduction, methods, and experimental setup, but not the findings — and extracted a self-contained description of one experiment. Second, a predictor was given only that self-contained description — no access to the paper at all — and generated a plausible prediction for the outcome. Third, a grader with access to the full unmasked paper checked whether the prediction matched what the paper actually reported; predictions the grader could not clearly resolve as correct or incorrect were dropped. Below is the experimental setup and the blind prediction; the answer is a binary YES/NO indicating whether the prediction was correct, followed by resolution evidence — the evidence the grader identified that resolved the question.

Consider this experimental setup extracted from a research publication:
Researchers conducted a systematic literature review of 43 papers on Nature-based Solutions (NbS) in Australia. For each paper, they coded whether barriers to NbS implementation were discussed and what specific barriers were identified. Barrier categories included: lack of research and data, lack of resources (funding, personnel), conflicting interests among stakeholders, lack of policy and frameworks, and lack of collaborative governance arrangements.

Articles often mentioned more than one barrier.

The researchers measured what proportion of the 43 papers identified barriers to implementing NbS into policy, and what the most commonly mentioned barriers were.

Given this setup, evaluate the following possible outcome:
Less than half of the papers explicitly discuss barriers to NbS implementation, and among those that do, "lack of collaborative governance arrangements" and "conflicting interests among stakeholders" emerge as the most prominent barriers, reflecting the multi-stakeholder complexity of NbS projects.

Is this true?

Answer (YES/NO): NO